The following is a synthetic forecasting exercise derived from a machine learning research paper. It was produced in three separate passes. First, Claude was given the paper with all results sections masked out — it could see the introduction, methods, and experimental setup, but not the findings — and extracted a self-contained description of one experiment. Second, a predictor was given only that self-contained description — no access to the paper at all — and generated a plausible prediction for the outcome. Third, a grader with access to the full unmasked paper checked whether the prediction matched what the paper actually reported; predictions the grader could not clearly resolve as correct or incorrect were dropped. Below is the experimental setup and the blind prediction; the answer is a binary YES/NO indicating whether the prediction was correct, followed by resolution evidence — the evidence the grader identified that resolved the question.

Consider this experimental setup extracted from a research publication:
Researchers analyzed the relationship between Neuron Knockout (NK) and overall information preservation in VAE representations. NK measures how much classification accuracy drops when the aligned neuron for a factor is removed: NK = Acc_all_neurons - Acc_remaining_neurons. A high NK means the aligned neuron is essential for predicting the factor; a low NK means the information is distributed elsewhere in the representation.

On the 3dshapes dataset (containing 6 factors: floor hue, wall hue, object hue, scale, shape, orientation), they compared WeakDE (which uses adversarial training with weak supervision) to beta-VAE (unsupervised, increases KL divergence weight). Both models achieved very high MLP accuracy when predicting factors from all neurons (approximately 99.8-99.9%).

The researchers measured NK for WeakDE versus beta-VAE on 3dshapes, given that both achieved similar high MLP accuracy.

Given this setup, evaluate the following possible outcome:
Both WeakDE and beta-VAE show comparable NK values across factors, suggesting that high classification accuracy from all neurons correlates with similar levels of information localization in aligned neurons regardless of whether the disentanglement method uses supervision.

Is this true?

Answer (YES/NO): NO